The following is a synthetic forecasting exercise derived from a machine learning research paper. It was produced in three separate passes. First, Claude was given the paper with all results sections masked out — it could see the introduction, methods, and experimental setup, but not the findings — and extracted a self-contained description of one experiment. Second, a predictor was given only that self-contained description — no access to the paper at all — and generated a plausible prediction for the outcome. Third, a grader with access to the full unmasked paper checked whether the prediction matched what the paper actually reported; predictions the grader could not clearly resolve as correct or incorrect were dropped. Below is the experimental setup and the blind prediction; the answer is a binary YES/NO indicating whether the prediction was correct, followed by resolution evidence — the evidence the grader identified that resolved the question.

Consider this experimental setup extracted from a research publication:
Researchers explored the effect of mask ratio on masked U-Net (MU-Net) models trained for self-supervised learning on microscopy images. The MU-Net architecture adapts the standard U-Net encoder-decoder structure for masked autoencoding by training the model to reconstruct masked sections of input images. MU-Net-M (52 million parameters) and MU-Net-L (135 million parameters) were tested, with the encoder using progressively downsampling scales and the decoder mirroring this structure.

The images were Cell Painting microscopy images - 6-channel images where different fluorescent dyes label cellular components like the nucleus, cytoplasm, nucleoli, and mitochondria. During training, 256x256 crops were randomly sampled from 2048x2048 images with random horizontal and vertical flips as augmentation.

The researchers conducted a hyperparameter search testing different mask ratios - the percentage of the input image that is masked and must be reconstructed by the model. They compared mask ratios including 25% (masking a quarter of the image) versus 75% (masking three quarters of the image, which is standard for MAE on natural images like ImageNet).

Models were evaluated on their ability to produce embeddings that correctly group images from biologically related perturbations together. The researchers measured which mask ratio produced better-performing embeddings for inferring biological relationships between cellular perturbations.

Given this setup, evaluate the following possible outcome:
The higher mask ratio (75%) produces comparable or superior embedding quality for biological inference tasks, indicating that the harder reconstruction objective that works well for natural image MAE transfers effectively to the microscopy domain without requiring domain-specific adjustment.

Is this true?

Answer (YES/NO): NO